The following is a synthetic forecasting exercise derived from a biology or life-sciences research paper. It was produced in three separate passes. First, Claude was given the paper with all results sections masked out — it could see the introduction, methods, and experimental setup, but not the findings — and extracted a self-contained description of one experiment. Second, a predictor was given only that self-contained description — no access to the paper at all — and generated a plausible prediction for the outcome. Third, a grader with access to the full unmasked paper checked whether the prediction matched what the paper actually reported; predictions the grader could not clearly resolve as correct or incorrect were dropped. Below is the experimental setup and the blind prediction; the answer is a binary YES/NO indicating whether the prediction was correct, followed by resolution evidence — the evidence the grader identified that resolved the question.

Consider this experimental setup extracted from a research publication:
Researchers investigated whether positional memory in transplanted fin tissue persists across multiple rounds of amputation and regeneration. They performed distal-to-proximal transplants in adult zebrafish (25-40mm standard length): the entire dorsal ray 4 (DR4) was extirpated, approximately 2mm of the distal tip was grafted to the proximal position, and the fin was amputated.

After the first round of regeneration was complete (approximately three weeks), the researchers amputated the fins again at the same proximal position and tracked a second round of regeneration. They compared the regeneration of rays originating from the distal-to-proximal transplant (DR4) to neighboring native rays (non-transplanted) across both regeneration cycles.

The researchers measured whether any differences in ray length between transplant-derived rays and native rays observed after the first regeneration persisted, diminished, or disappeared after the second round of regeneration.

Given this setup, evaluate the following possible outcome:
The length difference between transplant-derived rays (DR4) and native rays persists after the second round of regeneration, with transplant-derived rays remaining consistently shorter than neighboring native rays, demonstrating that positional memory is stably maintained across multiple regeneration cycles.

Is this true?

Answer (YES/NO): YES